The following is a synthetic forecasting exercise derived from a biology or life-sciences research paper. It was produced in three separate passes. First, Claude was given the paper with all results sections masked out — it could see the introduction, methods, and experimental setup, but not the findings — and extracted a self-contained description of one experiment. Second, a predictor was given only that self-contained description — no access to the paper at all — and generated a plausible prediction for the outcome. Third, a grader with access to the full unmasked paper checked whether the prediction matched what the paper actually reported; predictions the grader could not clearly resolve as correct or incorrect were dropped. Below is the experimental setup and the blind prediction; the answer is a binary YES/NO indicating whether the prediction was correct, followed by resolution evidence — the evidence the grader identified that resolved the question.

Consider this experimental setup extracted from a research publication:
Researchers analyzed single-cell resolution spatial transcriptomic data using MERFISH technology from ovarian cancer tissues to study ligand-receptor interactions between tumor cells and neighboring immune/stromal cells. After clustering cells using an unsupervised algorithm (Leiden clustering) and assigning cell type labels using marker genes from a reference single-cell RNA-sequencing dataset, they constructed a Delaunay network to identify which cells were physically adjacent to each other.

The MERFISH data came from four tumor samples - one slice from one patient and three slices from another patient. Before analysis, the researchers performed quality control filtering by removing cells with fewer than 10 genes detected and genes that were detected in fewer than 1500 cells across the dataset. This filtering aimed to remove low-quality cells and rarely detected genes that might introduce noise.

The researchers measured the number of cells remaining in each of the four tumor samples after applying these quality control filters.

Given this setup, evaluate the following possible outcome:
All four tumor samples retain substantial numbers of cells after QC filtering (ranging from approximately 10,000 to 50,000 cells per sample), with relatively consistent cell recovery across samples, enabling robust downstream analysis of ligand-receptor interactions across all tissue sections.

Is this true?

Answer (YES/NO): NO